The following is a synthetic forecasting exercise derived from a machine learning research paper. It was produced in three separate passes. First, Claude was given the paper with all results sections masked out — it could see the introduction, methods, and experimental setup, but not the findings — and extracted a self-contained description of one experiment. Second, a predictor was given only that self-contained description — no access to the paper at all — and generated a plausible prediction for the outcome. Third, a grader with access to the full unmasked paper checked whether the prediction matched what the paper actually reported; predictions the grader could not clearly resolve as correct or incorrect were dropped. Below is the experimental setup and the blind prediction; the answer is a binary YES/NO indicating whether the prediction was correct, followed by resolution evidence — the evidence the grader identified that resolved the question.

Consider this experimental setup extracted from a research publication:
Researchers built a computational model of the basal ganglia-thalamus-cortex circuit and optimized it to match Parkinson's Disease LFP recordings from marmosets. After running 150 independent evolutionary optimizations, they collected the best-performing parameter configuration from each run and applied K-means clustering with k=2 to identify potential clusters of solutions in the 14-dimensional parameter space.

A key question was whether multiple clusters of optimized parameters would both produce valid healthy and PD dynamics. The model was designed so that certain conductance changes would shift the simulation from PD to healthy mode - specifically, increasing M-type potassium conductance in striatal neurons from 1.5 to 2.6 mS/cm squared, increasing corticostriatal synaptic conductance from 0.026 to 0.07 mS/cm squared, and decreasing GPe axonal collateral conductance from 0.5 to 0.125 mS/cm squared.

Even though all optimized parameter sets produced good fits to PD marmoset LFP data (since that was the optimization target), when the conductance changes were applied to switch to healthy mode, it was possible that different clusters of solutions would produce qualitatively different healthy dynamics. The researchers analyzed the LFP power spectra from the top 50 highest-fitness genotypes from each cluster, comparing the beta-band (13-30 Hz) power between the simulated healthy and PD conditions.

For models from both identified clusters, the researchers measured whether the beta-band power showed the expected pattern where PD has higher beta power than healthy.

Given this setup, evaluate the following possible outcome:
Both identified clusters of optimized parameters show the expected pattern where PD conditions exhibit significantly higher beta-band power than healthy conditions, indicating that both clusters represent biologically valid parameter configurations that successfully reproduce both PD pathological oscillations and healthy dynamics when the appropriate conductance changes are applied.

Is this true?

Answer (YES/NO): NO